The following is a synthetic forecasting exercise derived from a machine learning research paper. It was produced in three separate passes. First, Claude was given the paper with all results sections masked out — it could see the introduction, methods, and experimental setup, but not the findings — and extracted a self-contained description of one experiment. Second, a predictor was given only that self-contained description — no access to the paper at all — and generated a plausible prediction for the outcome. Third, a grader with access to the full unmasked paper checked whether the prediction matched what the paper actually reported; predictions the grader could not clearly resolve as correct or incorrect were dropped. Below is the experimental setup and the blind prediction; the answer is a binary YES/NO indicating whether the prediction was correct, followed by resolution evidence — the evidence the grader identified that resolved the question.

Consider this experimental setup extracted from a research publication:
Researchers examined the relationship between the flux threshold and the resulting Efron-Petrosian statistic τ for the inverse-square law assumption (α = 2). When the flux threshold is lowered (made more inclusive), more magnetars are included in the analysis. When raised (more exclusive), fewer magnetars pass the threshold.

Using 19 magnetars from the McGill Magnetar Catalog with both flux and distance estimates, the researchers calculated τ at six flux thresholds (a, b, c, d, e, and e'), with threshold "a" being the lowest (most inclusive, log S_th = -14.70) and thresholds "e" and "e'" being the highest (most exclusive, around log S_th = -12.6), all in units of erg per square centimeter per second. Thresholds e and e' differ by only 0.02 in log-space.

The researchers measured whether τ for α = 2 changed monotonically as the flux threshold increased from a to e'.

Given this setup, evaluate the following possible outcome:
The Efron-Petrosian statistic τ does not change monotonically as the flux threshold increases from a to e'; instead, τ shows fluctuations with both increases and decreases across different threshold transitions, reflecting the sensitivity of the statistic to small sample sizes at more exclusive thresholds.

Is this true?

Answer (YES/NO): YES